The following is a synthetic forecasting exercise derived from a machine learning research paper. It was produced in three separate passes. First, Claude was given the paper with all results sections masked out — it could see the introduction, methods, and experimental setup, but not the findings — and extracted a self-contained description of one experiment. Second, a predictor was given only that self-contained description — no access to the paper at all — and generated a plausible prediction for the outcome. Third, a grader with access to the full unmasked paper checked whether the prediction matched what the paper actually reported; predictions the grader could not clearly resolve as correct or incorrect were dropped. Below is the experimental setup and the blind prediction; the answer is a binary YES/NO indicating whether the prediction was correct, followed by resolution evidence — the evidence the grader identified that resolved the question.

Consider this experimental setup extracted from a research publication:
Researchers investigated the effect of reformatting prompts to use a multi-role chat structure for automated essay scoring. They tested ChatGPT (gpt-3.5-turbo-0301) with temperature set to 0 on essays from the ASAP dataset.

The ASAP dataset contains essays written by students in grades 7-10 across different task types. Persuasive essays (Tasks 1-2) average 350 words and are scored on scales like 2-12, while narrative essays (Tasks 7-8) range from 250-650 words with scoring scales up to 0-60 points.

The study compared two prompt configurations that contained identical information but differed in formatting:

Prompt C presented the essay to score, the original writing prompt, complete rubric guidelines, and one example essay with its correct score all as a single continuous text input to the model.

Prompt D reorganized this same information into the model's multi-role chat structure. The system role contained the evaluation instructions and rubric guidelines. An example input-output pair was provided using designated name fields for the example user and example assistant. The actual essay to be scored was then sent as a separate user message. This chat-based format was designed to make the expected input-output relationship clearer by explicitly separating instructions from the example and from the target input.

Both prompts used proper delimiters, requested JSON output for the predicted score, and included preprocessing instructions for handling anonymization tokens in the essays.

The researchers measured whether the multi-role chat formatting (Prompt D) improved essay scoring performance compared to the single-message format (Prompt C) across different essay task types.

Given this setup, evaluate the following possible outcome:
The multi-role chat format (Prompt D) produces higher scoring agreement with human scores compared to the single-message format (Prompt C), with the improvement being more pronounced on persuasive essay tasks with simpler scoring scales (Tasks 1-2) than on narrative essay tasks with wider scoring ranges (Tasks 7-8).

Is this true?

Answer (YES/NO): NO